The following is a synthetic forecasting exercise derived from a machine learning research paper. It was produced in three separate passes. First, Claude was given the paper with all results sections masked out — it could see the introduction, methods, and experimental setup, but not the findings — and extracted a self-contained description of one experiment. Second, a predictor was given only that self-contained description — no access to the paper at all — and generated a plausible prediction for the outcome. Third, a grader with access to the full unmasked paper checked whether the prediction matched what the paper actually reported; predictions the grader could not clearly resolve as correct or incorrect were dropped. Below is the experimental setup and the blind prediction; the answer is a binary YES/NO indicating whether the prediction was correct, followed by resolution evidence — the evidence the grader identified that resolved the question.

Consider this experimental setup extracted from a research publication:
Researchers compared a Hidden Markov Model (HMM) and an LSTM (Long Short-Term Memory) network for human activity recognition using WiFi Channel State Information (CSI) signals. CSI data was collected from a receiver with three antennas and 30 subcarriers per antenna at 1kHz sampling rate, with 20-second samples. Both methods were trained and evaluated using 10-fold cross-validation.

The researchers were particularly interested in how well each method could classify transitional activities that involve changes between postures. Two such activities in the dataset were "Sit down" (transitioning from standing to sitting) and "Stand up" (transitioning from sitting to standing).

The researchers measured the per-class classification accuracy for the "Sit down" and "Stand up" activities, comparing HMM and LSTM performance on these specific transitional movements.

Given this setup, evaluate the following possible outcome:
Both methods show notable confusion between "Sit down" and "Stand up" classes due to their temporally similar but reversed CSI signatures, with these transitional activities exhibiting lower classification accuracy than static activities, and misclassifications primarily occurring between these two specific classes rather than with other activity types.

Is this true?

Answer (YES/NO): NO